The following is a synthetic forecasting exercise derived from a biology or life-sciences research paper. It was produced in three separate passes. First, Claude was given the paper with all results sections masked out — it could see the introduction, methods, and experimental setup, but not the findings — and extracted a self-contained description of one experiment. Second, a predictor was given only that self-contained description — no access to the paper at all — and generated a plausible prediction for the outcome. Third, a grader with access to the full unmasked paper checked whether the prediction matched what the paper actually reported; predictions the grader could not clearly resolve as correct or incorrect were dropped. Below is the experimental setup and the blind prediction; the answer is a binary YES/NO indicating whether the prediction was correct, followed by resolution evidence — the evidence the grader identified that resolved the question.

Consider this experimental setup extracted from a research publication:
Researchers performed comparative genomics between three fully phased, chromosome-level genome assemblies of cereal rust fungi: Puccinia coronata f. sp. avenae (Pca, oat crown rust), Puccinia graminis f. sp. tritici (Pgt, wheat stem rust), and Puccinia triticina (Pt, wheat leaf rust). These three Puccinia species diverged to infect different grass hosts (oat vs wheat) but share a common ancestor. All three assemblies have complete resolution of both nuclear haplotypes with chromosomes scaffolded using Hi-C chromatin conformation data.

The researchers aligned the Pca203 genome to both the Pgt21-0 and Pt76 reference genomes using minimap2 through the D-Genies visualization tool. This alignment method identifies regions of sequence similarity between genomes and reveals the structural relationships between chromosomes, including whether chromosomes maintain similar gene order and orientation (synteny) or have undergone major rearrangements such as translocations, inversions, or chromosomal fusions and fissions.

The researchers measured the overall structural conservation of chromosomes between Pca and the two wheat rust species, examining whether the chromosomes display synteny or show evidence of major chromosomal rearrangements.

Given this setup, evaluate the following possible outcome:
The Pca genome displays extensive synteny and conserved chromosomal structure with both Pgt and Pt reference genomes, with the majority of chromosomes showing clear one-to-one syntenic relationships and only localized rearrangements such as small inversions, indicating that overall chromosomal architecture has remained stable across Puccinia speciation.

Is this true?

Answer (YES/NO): YES